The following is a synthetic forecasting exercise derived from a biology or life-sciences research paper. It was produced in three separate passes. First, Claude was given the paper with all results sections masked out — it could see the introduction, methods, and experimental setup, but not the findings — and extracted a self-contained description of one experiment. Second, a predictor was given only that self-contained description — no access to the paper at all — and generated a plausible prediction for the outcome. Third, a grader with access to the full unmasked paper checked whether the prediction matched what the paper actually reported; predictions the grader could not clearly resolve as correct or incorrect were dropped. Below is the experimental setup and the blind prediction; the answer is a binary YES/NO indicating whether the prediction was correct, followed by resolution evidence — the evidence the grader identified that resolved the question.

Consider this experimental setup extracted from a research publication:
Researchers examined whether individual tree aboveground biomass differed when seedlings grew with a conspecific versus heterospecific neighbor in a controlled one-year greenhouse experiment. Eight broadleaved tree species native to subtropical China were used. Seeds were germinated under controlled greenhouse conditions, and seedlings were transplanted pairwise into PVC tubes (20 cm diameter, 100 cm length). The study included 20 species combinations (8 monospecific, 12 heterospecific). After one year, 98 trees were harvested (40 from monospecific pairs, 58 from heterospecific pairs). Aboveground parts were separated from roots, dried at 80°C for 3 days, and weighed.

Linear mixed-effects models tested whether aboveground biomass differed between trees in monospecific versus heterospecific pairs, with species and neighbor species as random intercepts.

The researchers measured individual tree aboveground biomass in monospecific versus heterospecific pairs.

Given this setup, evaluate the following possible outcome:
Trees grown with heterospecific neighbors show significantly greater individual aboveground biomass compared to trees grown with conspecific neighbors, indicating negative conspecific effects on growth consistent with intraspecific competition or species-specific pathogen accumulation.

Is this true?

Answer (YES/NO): NO